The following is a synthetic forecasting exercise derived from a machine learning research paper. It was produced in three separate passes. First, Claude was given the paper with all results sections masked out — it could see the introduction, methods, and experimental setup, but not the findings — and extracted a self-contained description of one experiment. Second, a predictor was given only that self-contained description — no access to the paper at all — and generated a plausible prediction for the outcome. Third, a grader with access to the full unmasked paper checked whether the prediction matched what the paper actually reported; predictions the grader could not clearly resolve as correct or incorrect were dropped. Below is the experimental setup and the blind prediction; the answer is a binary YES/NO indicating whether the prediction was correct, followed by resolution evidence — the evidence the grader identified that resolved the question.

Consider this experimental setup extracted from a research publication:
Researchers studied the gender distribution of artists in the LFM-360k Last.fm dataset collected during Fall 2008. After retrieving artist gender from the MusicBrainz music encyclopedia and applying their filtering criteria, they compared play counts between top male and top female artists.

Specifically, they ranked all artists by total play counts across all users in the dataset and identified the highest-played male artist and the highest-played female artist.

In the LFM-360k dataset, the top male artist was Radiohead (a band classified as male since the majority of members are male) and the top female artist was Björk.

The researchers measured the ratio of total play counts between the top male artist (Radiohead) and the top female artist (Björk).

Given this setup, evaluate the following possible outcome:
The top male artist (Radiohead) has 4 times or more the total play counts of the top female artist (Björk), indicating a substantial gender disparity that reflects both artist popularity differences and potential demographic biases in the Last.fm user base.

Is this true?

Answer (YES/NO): YES